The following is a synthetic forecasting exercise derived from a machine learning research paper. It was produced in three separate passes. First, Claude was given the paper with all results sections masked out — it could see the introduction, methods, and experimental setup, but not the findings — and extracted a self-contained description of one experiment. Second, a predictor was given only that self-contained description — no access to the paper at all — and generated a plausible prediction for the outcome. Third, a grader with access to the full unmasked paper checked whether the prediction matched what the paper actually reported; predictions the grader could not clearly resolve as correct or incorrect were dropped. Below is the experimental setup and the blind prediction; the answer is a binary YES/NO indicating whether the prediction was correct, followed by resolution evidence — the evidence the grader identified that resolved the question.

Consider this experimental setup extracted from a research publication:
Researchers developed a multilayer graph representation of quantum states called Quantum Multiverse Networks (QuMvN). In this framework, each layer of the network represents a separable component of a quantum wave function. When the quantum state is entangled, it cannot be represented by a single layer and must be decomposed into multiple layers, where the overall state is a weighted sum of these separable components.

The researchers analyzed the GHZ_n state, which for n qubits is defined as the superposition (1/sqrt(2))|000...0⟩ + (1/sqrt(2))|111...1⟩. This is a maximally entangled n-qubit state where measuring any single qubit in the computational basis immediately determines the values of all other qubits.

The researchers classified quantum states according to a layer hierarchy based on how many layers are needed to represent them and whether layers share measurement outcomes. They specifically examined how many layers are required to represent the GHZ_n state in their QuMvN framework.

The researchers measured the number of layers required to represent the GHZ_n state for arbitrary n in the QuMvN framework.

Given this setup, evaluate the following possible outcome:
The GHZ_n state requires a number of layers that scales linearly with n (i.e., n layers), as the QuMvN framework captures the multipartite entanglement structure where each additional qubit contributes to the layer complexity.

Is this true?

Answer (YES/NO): NO